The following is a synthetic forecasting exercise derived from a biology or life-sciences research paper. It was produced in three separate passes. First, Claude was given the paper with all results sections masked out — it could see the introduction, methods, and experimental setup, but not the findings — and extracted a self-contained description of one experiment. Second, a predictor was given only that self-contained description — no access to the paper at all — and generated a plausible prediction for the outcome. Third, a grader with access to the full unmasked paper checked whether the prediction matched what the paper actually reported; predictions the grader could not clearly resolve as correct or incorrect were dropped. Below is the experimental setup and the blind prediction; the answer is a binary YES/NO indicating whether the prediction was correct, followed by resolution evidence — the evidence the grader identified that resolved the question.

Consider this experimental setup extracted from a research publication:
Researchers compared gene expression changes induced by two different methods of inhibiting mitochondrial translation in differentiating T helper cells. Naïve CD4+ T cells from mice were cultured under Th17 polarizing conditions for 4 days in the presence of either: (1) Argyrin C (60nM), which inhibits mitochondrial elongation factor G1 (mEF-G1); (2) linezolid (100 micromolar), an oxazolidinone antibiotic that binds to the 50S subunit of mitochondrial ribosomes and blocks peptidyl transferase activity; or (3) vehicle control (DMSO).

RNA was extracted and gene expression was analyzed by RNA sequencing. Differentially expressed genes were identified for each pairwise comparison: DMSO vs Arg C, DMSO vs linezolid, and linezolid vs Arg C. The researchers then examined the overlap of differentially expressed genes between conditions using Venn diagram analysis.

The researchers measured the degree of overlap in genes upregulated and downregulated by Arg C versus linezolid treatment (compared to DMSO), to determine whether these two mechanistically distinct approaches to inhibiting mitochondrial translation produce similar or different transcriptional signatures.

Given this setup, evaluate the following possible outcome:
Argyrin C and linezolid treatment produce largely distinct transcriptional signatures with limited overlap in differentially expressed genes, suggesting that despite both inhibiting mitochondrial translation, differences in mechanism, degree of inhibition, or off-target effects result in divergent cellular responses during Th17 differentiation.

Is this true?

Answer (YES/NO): NO